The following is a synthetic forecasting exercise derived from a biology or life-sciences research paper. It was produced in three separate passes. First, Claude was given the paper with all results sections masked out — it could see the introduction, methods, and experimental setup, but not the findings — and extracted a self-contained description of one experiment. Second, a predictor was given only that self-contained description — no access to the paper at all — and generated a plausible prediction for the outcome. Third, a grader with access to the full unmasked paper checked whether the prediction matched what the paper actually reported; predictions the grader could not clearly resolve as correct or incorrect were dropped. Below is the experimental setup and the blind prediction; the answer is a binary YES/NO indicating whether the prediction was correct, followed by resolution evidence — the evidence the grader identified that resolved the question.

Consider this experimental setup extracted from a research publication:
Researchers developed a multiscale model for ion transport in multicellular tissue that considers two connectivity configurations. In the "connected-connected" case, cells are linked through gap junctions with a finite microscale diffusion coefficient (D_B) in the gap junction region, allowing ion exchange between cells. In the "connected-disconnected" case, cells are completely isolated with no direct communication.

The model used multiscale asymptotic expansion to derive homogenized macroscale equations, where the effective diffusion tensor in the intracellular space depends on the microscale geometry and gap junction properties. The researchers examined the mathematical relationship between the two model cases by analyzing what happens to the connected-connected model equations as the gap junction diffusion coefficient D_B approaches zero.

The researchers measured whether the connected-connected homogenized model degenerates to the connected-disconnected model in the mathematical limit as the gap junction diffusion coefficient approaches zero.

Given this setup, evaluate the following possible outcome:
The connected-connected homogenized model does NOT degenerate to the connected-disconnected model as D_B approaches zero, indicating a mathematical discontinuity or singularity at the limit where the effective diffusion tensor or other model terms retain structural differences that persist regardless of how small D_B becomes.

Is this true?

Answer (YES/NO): NO